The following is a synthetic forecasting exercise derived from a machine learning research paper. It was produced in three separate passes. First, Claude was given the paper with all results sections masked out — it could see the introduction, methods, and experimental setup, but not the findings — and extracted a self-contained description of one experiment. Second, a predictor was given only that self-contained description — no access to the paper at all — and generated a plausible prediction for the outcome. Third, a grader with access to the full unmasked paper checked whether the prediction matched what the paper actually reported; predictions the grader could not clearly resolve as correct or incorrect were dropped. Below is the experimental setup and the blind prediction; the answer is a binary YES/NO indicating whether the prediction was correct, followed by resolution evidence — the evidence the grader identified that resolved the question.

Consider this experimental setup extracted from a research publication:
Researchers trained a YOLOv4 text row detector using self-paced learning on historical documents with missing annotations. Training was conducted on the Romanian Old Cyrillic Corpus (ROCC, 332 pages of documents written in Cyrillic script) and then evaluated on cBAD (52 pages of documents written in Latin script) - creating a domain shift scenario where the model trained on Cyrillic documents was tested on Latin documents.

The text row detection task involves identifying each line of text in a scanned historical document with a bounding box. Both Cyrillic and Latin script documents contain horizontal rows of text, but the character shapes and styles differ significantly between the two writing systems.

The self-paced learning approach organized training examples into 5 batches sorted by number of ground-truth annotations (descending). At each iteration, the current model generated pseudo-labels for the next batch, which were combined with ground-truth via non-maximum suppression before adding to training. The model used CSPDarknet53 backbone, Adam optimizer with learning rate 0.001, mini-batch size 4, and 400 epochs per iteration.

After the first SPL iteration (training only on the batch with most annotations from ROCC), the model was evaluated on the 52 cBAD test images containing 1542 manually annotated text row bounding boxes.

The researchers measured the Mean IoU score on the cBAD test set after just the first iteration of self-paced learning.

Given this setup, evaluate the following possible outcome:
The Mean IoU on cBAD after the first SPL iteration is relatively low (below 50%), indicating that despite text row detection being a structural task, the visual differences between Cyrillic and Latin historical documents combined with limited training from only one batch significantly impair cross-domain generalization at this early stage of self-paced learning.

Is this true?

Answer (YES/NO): NO